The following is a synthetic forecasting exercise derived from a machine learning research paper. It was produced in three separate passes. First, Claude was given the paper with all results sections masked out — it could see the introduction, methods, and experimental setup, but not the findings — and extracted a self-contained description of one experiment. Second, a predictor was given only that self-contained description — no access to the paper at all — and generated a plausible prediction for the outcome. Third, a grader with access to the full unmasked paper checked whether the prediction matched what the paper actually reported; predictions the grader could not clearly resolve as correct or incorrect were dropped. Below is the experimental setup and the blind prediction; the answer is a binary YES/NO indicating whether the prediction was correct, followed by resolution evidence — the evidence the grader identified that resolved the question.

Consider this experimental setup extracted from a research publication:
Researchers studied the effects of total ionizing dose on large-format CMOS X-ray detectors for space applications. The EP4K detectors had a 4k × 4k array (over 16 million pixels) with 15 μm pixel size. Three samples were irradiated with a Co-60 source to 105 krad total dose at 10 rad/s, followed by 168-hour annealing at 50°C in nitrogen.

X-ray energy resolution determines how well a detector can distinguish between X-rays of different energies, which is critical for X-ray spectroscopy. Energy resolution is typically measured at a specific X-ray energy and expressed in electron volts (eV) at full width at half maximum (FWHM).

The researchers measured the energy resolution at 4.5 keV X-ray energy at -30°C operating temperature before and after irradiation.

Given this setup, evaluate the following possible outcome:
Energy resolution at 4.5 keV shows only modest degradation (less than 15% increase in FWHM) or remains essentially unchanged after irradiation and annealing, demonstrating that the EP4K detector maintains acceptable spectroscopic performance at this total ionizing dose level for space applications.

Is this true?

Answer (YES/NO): NO